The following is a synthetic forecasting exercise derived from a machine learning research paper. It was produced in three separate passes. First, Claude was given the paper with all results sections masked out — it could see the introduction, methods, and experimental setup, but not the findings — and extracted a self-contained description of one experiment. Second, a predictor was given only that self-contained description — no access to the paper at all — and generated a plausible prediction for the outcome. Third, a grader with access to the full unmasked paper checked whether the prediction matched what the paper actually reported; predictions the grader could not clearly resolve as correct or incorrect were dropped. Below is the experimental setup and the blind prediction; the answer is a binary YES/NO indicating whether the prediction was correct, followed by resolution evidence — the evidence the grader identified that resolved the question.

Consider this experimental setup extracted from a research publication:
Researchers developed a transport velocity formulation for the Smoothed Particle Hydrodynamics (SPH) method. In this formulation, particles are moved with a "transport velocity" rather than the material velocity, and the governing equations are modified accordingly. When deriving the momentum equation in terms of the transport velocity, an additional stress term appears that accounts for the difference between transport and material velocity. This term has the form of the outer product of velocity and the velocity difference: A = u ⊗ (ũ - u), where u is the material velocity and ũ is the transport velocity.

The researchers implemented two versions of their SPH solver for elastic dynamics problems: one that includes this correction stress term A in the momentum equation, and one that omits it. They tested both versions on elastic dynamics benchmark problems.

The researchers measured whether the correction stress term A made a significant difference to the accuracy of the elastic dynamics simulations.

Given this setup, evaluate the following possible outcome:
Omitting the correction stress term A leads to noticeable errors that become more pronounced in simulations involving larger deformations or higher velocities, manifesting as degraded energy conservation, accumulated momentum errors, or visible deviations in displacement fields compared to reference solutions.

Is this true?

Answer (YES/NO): NO